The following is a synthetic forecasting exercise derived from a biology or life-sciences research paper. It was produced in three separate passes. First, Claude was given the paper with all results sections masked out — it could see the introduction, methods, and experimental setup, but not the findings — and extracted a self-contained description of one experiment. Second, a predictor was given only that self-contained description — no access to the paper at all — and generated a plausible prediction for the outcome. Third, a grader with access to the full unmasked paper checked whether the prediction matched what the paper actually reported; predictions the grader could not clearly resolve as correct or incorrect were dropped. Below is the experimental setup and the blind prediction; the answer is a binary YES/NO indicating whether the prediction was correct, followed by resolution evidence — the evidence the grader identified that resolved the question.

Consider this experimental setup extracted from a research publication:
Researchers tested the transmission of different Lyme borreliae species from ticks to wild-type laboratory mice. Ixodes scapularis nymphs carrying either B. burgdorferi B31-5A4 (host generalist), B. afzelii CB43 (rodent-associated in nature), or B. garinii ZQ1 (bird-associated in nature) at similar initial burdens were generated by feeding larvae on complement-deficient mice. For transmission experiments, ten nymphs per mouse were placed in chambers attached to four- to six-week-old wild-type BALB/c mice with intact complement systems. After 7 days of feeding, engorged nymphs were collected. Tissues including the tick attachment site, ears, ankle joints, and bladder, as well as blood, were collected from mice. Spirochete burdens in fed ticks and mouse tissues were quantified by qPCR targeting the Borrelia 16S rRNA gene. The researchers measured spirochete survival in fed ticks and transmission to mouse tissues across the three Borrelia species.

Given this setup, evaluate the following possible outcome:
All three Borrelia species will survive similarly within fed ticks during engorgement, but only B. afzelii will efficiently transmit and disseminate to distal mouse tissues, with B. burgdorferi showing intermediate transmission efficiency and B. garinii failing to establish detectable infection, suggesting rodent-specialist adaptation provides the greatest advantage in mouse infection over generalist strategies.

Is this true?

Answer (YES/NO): NO